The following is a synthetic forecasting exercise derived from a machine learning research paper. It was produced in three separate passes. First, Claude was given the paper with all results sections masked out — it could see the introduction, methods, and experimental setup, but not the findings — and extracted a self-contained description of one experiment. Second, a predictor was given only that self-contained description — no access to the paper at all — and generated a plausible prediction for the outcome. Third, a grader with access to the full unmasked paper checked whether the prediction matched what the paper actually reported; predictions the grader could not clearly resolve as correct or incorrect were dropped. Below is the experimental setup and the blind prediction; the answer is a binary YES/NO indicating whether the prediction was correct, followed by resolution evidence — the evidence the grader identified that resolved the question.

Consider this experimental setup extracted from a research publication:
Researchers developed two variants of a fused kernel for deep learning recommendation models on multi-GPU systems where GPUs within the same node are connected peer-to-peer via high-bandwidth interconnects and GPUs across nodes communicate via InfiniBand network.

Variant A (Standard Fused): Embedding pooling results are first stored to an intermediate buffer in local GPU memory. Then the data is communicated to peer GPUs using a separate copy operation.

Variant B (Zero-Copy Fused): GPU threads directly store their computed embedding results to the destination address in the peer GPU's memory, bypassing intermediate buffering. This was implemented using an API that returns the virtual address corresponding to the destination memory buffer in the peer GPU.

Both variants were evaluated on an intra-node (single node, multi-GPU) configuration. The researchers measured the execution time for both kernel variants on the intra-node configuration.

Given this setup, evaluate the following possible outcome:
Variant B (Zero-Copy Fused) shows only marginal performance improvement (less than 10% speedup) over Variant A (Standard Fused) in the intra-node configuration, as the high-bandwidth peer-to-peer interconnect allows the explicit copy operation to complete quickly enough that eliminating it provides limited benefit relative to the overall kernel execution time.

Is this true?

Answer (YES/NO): NO